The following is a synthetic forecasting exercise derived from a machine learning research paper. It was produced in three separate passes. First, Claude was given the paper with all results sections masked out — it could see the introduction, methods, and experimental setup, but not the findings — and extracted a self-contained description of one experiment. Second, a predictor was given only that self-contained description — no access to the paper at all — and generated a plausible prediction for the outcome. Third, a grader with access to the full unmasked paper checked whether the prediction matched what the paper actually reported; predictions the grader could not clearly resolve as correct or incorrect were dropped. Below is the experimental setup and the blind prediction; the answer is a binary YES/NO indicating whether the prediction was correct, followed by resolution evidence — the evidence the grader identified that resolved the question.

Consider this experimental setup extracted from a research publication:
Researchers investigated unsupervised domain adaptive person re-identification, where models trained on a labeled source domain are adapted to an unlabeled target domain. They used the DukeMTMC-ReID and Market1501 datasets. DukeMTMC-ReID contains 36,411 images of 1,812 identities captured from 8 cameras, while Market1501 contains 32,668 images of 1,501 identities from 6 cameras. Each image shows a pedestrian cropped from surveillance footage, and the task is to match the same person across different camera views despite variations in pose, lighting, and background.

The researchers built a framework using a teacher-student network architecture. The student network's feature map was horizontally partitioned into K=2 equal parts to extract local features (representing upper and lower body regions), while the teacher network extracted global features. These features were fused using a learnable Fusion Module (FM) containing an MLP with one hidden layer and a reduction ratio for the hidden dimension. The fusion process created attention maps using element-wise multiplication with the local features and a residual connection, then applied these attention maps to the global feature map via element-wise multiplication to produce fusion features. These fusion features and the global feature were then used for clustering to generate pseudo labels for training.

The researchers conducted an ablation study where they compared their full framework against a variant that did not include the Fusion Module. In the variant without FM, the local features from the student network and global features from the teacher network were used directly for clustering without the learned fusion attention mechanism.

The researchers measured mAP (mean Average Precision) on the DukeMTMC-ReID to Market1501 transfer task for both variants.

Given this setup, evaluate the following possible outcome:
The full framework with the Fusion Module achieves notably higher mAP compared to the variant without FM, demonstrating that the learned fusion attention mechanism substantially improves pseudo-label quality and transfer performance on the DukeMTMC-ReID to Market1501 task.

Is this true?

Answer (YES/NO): YES